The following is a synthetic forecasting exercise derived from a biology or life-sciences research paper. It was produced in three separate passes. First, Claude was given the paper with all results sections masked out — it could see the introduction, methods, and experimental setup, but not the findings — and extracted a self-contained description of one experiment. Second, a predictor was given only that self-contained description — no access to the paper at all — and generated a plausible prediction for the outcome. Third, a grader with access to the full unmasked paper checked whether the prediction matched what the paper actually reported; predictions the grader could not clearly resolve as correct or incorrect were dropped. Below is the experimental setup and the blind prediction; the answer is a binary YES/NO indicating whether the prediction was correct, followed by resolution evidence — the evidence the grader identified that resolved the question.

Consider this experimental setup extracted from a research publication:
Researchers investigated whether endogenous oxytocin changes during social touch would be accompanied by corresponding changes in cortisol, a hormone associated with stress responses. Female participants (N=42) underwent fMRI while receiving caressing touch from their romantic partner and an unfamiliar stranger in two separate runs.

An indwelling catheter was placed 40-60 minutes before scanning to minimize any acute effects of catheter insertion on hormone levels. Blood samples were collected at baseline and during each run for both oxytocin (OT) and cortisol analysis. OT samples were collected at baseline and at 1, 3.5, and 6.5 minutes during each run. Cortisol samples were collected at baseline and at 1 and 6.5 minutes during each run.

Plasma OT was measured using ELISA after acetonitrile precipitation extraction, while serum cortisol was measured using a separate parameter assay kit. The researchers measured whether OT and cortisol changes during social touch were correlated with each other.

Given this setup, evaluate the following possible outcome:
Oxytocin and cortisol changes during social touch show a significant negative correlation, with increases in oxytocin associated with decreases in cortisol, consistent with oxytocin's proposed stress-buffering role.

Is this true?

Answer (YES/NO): YES